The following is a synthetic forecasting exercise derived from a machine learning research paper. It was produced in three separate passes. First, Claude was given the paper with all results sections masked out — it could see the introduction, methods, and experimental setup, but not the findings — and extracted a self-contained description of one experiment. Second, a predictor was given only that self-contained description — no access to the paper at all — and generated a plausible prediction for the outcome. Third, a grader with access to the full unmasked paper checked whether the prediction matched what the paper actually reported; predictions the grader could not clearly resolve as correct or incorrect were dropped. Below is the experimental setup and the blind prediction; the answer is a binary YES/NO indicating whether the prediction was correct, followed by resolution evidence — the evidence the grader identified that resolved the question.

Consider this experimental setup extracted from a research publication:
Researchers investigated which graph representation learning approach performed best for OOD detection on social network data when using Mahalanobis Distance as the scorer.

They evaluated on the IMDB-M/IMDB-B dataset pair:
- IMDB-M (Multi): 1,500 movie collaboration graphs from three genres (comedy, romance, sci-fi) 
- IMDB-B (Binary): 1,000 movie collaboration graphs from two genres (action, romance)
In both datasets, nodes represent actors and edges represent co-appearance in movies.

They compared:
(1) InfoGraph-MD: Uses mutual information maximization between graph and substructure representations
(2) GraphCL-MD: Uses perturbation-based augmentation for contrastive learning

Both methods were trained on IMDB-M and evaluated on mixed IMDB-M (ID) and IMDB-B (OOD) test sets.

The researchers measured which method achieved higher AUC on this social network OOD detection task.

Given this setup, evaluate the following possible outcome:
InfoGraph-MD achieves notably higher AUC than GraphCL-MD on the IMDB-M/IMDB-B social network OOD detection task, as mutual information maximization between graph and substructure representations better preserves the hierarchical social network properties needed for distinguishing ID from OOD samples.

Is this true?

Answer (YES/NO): YES